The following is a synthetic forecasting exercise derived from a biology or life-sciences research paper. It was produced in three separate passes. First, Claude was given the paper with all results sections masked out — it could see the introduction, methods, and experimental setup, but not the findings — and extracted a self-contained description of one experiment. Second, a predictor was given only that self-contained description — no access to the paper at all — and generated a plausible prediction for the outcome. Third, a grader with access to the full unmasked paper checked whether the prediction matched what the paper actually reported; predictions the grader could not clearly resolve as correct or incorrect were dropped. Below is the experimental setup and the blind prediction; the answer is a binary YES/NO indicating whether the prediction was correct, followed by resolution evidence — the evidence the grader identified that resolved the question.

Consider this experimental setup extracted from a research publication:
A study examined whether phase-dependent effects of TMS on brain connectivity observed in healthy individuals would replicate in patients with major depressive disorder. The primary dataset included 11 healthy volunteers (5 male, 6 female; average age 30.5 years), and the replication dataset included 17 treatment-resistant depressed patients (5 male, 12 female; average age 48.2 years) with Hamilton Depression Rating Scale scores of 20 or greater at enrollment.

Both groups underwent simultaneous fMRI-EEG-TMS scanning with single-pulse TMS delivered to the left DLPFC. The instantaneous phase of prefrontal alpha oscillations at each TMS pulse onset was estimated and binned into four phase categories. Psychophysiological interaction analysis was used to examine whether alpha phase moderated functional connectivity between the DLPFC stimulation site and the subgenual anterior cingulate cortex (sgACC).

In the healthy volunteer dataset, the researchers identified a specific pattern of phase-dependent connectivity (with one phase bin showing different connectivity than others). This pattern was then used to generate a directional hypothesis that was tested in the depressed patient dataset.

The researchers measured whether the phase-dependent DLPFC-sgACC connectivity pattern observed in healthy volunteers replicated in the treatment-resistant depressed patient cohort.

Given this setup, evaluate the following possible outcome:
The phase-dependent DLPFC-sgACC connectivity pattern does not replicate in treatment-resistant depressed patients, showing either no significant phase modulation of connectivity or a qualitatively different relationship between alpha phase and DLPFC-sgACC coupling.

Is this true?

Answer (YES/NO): NO